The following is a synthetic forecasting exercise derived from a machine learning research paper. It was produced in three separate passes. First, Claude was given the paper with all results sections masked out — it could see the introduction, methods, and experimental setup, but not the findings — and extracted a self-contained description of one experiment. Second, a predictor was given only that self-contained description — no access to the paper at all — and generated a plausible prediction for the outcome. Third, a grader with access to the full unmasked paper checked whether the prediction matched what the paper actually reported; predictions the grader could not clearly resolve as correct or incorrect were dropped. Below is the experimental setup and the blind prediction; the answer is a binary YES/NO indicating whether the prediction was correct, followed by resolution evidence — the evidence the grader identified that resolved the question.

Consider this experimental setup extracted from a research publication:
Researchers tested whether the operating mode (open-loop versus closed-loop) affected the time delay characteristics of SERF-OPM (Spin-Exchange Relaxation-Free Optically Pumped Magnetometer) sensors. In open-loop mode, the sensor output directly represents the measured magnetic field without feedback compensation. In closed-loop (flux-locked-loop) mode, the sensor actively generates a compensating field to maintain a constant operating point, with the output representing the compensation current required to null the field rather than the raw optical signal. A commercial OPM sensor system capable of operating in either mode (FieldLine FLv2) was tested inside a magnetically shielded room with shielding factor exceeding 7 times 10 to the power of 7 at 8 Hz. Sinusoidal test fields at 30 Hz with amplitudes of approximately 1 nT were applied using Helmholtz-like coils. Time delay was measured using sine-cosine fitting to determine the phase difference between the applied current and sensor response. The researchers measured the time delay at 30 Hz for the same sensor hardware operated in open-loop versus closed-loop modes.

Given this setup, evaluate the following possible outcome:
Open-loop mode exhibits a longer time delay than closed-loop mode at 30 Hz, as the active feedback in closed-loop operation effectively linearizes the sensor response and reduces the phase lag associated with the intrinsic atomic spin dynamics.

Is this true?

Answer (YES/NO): YES